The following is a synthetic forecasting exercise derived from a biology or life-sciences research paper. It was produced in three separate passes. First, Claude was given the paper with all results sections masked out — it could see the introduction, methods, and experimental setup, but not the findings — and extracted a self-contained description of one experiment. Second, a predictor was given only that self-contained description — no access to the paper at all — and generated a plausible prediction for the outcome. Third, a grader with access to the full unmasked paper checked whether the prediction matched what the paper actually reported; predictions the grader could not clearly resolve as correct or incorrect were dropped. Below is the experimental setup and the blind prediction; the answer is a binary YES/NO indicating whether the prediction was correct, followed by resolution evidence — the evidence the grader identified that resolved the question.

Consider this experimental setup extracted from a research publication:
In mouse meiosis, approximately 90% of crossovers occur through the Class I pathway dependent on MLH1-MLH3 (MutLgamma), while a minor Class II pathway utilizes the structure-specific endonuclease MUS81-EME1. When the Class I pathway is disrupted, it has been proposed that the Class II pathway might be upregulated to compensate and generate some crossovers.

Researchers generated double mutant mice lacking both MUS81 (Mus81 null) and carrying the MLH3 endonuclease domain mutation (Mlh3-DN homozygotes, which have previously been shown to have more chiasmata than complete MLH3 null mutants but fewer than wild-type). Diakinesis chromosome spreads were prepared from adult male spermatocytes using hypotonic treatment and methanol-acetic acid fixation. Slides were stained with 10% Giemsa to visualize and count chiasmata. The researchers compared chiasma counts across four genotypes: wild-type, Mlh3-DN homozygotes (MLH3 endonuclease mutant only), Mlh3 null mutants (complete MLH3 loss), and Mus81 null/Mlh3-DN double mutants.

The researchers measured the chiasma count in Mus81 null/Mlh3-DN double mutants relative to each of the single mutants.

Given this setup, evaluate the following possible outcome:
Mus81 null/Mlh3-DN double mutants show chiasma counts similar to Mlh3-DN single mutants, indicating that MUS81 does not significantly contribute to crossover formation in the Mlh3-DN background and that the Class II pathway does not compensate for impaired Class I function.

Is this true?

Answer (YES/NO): NO